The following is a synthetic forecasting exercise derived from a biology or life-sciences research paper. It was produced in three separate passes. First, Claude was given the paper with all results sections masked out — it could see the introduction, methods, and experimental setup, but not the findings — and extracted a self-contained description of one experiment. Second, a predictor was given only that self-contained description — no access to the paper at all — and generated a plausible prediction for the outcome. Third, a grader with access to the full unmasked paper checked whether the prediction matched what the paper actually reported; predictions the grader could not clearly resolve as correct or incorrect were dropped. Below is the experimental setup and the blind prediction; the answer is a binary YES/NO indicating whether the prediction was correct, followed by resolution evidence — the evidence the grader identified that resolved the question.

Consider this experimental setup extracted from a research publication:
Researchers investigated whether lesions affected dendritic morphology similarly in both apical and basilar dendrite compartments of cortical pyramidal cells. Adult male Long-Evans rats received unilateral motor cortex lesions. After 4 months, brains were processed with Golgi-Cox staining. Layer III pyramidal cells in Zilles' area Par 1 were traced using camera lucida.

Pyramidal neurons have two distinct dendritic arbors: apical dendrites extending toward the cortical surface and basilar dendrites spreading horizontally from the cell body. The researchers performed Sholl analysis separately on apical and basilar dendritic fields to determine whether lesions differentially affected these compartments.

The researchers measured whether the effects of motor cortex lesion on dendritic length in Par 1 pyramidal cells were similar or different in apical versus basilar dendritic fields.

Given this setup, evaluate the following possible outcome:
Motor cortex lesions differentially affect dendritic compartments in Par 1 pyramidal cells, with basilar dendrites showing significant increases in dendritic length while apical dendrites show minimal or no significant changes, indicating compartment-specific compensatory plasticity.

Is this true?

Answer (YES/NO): NO